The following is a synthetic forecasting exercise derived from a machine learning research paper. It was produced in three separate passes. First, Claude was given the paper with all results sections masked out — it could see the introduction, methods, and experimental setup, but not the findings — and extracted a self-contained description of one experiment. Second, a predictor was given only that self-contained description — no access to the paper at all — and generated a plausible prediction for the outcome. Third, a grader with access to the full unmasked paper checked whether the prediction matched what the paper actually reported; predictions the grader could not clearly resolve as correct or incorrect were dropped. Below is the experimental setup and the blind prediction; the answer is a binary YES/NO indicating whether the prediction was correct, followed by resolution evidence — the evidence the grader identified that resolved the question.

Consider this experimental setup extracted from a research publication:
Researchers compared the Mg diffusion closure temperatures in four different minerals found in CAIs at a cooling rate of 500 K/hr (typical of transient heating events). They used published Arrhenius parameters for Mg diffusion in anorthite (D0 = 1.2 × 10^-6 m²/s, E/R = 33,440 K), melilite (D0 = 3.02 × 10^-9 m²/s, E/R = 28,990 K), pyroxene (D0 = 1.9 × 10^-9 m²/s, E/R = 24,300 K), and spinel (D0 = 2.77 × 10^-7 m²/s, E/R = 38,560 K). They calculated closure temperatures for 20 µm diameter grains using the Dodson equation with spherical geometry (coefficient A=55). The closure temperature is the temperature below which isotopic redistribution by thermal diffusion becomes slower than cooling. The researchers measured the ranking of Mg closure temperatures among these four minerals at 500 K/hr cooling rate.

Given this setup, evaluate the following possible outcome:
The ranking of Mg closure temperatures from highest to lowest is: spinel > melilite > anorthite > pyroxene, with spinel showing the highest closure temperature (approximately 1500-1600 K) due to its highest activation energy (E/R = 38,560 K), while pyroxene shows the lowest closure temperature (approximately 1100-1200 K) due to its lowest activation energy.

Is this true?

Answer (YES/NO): NO